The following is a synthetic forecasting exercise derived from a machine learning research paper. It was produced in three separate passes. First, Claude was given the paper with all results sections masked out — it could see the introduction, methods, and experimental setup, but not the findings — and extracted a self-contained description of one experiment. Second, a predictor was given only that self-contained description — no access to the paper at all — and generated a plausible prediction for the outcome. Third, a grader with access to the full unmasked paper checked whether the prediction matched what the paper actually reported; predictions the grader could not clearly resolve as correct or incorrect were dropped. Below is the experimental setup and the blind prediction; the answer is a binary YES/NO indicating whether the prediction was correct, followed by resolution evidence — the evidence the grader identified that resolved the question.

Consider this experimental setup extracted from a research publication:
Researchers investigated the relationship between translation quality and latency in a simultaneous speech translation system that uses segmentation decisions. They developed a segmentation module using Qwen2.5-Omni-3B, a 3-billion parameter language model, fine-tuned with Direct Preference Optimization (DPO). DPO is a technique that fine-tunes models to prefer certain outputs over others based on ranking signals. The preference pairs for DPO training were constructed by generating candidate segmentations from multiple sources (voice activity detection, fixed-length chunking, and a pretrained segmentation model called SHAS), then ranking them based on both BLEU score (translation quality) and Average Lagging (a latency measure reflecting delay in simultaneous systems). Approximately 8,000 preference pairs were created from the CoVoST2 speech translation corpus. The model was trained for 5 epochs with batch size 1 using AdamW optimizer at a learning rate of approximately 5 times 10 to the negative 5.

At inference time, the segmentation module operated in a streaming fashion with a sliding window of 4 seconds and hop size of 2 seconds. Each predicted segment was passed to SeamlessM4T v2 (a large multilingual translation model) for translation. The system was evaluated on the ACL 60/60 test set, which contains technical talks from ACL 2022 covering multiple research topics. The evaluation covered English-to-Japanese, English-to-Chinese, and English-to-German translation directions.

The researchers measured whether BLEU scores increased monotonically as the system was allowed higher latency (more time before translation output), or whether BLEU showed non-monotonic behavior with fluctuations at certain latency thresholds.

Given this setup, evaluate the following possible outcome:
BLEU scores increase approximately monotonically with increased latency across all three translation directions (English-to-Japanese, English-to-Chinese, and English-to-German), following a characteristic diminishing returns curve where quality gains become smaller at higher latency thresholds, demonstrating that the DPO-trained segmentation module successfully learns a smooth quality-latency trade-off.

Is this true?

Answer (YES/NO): NO